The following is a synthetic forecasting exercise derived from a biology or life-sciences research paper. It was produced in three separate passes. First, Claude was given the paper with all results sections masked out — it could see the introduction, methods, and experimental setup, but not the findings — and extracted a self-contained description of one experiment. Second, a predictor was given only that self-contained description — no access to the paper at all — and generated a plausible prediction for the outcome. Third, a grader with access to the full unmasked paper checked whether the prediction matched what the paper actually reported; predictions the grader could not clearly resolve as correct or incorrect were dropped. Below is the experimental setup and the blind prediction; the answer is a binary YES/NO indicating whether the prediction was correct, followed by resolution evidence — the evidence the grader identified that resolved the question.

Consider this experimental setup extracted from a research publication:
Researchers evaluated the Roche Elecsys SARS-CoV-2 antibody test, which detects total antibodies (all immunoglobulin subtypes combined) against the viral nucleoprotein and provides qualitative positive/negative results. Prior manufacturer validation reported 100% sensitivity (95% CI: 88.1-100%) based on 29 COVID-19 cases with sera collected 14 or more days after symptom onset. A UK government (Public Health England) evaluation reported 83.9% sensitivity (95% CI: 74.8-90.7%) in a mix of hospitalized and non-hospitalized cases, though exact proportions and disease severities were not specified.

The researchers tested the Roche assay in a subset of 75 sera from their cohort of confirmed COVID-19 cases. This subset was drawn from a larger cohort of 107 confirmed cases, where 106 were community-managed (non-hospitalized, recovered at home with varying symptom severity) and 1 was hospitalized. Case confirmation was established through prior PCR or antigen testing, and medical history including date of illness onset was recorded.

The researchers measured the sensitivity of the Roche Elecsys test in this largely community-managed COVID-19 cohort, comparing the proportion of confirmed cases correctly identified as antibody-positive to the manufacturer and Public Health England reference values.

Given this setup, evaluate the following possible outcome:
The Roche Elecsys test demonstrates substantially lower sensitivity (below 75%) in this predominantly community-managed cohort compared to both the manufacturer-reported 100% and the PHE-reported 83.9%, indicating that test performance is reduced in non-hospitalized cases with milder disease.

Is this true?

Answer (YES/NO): YES